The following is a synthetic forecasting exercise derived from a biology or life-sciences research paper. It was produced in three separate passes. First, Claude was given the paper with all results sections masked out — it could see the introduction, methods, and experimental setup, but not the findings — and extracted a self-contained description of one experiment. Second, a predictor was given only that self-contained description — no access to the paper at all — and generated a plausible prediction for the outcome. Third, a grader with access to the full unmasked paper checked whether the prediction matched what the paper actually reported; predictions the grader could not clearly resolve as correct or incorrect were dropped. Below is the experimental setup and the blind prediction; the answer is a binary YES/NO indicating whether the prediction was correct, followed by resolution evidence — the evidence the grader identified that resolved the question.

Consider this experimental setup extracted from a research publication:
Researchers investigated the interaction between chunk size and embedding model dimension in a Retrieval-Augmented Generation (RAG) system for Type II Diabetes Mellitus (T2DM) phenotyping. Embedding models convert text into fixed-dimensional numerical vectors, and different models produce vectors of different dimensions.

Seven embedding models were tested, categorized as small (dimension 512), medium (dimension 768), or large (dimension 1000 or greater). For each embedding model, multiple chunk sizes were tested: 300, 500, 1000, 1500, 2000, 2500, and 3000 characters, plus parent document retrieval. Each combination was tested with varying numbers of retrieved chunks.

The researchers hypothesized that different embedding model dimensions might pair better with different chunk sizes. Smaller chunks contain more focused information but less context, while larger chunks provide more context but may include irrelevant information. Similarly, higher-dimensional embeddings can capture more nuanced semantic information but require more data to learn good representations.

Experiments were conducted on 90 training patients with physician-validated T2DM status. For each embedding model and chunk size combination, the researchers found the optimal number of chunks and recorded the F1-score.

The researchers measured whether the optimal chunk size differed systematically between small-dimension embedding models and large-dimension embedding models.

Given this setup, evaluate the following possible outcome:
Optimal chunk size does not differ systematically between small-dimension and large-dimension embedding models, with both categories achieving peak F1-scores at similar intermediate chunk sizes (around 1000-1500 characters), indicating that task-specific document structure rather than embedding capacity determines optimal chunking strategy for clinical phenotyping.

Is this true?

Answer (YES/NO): NO